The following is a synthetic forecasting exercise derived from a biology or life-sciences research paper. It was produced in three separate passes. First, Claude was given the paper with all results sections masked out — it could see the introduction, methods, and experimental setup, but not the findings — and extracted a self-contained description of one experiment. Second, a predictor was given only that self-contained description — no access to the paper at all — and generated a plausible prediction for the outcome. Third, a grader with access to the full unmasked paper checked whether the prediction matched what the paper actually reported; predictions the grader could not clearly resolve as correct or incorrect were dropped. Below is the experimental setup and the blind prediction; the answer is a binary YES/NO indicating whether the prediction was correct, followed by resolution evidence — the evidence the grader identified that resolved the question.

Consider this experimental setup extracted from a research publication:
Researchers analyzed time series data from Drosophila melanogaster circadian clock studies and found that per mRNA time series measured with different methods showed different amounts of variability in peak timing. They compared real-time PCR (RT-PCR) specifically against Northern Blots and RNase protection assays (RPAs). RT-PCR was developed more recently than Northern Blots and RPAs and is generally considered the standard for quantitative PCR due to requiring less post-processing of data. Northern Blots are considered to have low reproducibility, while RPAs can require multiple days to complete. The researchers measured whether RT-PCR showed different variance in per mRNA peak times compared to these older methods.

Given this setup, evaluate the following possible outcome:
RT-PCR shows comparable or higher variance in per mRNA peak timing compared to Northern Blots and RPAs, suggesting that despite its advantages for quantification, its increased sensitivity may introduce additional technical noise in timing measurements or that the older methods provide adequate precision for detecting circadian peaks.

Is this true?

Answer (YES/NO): YES